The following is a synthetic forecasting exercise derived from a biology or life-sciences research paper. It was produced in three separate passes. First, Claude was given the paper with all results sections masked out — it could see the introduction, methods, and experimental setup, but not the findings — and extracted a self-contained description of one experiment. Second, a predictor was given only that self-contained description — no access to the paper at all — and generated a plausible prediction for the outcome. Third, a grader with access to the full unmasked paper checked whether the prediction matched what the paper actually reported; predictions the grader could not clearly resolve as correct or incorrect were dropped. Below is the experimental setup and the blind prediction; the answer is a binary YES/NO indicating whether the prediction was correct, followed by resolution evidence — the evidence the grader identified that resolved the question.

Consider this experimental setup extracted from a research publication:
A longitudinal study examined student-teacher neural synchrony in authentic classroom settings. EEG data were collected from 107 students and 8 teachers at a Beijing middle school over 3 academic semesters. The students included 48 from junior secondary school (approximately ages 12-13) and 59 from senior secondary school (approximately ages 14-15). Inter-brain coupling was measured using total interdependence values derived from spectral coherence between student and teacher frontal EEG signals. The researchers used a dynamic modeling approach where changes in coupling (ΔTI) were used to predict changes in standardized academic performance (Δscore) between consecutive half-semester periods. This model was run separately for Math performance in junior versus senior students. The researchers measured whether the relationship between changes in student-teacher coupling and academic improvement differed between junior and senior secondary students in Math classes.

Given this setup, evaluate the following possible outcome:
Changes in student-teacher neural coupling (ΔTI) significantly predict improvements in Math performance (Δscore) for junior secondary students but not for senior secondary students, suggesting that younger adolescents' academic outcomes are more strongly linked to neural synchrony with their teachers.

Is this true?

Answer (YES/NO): YES